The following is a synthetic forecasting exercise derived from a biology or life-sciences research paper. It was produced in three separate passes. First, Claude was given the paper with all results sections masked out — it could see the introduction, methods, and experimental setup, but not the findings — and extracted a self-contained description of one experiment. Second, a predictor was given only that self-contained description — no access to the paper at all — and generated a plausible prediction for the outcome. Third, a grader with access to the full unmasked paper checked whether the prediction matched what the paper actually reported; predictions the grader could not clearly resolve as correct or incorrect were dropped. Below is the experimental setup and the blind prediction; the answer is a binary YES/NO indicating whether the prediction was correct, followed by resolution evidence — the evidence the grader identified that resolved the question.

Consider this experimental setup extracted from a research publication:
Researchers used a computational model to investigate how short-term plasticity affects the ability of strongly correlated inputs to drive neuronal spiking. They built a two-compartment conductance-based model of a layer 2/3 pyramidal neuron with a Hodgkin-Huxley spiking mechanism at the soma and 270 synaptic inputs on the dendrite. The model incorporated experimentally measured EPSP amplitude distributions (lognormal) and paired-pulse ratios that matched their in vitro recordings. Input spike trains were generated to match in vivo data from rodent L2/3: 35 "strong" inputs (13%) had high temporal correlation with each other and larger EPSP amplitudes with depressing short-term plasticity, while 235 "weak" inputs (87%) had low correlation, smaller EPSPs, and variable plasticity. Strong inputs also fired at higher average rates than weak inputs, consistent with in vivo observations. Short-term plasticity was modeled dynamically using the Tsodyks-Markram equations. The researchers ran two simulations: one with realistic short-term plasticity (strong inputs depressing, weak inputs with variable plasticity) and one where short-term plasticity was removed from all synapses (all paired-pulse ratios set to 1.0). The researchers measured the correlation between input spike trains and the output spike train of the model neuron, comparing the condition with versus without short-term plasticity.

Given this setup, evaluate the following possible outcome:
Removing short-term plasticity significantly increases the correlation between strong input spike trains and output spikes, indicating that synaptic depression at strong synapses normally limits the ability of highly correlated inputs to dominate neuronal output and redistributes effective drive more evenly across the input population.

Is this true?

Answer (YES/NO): YES